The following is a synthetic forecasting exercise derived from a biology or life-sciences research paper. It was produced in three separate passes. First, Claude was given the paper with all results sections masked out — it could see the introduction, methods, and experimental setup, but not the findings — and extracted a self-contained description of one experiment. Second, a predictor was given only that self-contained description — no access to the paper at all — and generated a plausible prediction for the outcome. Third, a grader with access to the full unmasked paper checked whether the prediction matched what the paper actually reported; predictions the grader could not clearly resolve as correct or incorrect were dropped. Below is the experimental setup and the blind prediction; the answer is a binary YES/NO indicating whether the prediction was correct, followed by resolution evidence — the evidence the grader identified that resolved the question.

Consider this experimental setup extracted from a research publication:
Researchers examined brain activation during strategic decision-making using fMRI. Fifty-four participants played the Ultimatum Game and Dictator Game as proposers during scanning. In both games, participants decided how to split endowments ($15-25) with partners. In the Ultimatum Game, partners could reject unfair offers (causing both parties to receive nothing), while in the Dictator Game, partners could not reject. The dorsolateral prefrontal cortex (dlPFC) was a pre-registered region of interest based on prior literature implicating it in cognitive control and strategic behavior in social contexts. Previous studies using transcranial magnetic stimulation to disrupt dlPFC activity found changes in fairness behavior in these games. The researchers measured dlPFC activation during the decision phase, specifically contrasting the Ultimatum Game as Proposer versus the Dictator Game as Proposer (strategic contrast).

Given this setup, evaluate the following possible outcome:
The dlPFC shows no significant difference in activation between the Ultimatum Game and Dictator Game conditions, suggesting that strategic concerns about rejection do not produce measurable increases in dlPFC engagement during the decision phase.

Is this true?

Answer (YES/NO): YES